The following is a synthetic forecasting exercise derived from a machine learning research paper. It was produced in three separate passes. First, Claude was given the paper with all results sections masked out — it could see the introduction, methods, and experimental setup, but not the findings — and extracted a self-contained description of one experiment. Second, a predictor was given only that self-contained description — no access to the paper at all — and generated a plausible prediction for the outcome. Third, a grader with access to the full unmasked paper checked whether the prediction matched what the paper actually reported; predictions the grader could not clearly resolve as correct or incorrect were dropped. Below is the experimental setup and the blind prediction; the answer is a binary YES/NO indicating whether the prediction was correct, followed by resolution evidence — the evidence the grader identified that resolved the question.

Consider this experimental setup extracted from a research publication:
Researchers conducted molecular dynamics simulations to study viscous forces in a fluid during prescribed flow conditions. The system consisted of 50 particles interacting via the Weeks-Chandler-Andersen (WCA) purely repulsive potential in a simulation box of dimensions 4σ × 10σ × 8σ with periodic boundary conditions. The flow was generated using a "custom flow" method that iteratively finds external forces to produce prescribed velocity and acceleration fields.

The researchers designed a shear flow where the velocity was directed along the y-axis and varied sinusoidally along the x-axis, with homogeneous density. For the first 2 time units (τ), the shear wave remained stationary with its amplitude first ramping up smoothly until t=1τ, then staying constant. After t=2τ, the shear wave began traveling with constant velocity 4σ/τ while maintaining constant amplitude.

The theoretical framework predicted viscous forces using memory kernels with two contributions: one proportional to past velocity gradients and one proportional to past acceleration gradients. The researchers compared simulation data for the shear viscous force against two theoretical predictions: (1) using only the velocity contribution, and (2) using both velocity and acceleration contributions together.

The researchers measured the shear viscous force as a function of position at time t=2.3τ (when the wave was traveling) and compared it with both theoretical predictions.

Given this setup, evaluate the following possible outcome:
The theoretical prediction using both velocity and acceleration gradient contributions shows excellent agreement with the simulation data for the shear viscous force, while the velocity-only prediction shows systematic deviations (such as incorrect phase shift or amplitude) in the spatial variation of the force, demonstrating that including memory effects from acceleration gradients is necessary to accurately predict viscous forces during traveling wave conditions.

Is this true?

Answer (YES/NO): YES